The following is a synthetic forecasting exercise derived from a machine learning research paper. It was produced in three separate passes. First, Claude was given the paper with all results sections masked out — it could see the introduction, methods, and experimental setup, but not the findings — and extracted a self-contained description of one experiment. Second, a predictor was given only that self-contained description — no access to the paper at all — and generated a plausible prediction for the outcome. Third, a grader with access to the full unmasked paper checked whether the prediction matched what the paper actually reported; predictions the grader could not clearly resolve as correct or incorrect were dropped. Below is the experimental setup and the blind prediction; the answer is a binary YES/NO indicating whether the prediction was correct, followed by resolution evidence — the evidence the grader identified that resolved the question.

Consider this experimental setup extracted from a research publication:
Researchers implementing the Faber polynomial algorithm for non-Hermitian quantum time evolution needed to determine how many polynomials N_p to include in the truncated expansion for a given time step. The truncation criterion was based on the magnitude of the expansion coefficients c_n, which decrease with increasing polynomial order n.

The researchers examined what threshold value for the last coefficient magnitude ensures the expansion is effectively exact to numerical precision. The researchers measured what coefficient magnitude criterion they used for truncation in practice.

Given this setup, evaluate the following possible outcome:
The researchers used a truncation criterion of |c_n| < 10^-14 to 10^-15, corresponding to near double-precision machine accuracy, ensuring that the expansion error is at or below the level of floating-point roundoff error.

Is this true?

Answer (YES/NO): NO